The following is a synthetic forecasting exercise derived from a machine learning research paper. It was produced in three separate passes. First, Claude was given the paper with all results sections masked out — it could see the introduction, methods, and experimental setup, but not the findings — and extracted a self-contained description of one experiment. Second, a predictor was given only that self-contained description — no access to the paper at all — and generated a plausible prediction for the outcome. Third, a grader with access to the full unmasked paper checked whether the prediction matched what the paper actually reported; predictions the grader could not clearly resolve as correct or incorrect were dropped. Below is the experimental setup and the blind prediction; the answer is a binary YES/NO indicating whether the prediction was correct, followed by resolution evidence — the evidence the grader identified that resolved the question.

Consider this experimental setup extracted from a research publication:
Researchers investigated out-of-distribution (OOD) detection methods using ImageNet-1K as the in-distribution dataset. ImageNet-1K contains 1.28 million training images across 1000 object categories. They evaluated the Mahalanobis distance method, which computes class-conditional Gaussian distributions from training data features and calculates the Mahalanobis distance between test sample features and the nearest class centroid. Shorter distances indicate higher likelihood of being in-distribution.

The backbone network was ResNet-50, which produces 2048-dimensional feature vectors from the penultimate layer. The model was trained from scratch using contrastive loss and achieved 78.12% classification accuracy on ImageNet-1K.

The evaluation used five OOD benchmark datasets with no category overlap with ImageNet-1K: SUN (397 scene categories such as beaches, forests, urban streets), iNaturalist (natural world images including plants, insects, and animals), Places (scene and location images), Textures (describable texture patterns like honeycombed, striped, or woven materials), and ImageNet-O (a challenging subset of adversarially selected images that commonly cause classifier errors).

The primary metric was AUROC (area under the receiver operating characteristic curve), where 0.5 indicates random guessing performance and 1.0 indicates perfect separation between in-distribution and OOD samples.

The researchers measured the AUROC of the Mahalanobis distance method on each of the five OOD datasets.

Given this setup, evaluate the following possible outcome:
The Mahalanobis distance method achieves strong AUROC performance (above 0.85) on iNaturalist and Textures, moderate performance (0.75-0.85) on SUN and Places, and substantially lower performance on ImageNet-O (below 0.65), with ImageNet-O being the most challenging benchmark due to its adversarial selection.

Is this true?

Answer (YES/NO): NO